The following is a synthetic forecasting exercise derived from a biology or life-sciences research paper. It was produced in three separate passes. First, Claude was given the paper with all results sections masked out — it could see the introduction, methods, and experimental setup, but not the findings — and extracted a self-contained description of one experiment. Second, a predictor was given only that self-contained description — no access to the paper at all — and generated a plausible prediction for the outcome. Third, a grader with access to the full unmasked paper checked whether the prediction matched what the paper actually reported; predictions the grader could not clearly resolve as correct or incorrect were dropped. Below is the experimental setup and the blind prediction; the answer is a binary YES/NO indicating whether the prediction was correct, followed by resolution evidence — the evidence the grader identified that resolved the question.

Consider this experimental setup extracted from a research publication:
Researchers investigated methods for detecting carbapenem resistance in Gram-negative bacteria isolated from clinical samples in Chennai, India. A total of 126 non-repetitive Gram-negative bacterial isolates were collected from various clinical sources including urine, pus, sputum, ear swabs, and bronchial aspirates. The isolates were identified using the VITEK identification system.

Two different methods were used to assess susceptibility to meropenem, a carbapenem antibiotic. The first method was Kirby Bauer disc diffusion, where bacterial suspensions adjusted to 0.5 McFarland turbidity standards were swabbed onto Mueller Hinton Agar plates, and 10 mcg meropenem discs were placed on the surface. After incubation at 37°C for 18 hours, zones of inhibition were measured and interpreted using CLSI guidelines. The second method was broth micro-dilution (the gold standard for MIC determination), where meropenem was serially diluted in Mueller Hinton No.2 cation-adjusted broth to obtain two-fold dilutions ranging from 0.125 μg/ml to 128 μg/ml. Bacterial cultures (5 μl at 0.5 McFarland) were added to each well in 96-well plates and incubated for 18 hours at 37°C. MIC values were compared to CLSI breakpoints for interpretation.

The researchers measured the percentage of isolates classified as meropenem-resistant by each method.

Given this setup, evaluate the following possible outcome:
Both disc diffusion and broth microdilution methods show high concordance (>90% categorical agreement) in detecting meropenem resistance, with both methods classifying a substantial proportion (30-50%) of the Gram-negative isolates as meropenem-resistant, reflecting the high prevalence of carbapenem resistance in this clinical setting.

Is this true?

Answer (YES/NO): NO